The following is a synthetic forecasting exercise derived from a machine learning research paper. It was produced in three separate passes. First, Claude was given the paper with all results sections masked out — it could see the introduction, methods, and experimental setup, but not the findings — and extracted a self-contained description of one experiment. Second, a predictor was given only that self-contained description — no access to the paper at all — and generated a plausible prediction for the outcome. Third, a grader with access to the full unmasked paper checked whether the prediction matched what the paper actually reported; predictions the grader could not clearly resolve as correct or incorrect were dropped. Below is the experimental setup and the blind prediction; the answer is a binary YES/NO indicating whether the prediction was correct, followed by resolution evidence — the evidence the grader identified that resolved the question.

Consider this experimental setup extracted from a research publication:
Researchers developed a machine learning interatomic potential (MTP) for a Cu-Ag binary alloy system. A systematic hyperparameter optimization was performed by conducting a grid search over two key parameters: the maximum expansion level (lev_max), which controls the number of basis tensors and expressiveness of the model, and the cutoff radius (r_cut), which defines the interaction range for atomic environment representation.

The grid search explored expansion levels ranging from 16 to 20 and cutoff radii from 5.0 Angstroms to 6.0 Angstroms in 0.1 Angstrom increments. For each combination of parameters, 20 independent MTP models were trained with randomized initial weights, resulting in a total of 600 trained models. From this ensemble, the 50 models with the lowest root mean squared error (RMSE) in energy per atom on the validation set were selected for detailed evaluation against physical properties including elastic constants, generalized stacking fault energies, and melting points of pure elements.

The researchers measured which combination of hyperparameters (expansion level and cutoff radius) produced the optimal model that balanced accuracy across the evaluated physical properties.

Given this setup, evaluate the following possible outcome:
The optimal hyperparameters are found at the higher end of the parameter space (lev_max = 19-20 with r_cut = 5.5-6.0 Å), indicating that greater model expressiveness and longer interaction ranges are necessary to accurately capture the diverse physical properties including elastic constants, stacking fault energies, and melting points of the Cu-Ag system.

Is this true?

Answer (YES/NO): NO